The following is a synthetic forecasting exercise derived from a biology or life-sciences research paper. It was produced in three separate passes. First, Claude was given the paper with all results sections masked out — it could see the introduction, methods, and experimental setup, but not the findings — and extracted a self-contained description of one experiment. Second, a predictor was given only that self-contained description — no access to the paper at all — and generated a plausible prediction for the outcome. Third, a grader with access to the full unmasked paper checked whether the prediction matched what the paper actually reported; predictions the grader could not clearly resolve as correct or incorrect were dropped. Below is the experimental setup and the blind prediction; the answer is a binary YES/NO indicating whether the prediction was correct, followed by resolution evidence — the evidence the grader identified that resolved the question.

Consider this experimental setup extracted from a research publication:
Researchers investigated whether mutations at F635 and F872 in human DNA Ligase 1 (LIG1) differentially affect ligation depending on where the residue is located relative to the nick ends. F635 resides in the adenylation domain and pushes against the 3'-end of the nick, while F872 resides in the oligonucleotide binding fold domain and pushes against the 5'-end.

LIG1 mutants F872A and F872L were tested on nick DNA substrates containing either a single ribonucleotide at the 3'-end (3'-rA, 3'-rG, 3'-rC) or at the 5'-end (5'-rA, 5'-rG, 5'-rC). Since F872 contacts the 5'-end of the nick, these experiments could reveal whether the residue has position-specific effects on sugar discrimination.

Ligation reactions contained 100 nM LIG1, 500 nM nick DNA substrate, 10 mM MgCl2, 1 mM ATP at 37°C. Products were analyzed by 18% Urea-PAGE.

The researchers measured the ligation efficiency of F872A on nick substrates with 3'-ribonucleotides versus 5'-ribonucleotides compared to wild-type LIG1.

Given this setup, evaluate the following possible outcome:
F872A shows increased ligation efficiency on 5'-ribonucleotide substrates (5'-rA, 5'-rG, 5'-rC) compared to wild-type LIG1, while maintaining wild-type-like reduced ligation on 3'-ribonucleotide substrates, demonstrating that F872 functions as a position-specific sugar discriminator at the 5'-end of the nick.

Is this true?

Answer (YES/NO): NO